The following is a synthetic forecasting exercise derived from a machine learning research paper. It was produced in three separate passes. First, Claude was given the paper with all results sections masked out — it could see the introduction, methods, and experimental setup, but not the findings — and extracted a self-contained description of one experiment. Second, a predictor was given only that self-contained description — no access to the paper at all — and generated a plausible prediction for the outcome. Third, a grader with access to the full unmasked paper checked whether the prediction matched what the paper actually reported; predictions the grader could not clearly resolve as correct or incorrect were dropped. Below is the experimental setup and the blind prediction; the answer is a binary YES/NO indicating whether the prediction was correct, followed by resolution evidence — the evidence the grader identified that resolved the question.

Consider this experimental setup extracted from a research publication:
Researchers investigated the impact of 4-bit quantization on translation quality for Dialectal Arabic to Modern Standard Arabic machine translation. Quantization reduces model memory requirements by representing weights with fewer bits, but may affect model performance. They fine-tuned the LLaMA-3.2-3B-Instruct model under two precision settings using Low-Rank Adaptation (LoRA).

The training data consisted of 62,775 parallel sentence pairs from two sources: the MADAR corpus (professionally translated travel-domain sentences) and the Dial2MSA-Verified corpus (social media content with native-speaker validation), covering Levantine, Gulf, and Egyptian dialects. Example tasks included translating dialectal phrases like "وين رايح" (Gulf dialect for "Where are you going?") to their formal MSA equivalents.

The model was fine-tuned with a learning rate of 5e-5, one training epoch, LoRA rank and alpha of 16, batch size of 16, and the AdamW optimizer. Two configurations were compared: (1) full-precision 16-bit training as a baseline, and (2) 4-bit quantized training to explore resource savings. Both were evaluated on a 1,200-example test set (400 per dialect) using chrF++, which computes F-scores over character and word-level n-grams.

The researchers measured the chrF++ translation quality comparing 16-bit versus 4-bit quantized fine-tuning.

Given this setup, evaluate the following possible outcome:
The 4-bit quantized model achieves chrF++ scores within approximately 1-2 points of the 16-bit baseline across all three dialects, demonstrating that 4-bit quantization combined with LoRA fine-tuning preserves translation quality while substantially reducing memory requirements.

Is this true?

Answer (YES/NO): YES